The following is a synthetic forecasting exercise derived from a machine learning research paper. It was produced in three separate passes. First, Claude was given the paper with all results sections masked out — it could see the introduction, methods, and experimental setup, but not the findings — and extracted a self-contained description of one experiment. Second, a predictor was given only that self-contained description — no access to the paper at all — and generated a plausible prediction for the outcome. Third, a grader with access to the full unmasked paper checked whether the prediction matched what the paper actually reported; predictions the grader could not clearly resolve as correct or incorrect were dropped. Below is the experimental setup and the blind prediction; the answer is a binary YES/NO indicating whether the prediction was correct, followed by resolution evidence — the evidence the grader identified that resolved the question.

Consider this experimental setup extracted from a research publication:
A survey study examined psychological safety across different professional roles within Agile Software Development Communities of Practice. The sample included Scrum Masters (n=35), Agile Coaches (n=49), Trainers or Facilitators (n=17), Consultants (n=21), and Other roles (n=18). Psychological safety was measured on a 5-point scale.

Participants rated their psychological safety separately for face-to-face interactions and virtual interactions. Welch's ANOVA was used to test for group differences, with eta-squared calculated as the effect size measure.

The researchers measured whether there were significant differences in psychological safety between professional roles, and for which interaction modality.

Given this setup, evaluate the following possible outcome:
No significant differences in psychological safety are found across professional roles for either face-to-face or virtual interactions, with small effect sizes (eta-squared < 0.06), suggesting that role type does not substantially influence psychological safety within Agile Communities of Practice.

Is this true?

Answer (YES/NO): NO